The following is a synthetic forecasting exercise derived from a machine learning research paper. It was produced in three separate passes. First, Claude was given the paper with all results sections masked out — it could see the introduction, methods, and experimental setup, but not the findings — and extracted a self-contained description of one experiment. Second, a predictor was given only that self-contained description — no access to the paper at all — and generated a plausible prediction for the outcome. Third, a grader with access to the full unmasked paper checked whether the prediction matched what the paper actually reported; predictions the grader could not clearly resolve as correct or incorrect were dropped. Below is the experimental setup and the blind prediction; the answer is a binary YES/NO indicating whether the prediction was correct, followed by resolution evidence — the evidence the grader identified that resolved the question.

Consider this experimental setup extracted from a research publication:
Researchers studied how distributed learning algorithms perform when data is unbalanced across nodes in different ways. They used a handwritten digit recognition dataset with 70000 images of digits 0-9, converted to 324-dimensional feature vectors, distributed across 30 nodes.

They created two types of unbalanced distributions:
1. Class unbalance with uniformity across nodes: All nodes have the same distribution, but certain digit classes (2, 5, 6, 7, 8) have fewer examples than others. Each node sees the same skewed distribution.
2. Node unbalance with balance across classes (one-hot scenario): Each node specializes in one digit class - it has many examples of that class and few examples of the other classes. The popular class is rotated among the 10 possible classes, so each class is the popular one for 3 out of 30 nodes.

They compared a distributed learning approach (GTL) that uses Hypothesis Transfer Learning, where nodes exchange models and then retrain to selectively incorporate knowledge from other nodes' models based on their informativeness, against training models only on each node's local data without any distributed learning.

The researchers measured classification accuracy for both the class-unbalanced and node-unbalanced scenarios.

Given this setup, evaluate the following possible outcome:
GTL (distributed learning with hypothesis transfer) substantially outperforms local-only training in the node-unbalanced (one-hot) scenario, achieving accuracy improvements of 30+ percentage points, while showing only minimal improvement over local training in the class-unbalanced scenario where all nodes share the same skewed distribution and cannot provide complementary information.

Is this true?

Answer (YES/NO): NO